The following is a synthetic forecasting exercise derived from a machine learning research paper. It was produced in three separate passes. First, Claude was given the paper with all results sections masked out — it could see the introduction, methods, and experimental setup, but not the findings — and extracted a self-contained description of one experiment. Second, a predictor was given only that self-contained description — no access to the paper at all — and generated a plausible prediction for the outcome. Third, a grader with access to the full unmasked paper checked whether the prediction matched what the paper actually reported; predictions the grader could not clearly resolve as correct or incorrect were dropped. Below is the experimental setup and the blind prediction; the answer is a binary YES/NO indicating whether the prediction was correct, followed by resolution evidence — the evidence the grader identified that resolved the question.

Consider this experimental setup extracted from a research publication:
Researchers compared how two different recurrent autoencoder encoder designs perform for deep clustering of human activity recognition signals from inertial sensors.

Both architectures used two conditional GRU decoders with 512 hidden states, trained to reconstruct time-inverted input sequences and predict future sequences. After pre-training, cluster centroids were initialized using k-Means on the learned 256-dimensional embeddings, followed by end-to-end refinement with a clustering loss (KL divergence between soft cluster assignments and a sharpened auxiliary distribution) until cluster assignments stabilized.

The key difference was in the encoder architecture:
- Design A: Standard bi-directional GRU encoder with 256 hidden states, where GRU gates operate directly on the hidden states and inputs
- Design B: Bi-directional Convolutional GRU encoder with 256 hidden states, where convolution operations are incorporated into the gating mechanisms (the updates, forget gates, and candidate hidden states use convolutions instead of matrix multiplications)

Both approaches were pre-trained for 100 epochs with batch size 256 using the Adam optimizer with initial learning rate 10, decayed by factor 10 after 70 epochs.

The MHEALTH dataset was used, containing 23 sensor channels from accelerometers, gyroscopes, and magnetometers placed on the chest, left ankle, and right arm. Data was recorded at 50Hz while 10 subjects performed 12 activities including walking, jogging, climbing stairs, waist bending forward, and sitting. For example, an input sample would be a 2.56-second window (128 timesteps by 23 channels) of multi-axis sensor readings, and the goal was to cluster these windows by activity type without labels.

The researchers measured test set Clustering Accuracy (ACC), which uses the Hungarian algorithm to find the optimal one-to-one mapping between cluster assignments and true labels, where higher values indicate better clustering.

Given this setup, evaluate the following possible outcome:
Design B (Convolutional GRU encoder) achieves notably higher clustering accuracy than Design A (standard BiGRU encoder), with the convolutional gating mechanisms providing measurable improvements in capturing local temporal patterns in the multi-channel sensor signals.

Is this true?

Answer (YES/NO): NO